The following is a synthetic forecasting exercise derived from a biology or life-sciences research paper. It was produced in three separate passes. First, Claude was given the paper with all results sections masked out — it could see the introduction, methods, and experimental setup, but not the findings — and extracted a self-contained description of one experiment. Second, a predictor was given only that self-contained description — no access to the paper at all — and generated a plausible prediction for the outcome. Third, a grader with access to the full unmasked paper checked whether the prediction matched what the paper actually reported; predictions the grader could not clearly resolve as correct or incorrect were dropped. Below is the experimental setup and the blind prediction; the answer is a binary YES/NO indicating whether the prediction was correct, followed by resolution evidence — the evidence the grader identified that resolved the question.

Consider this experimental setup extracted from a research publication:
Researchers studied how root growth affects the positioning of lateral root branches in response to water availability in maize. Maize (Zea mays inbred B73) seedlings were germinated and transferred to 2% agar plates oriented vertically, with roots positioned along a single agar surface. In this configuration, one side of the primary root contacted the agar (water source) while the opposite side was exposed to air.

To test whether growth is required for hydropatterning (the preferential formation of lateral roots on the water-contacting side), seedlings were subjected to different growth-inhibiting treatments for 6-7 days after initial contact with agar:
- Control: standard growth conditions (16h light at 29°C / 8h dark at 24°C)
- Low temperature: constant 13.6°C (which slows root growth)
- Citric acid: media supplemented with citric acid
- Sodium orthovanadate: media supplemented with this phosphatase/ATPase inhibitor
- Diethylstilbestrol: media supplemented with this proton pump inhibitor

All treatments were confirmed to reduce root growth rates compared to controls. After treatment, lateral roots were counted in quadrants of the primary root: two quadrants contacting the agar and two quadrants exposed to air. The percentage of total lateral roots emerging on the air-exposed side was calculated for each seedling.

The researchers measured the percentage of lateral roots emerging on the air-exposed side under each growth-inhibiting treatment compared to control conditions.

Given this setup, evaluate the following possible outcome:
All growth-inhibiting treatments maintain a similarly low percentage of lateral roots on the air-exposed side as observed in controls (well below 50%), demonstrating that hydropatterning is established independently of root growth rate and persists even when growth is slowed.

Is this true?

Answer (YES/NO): NO